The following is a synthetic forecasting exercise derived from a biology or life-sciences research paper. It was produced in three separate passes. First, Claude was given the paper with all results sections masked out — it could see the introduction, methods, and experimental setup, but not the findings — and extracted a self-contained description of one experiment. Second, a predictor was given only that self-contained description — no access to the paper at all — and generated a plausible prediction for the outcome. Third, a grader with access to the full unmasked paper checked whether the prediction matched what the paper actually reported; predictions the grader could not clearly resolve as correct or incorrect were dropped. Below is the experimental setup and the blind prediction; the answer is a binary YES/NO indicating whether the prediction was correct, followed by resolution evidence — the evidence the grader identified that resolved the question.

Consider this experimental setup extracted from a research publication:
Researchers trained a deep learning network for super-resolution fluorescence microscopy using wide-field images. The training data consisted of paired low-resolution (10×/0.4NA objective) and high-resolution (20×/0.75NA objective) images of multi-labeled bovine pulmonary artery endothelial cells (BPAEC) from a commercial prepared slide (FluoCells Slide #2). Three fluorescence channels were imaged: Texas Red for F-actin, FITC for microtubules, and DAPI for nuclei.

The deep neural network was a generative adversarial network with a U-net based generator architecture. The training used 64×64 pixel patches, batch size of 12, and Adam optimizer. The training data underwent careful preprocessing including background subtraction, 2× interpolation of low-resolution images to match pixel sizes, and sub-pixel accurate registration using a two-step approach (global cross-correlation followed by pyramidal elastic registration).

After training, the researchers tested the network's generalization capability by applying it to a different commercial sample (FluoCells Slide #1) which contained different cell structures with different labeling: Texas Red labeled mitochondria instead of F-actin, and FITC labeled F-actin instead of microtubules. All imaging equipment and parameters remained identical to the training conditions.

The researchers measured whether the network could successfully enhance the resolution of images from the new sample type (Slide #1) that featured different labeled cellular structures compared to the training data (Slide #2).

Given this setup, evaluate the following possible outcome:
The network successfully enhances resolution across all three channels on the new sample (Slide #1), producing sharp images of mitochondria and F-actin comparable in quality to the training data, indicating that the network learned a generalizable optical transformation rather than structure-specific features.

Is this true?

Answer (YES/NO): NO